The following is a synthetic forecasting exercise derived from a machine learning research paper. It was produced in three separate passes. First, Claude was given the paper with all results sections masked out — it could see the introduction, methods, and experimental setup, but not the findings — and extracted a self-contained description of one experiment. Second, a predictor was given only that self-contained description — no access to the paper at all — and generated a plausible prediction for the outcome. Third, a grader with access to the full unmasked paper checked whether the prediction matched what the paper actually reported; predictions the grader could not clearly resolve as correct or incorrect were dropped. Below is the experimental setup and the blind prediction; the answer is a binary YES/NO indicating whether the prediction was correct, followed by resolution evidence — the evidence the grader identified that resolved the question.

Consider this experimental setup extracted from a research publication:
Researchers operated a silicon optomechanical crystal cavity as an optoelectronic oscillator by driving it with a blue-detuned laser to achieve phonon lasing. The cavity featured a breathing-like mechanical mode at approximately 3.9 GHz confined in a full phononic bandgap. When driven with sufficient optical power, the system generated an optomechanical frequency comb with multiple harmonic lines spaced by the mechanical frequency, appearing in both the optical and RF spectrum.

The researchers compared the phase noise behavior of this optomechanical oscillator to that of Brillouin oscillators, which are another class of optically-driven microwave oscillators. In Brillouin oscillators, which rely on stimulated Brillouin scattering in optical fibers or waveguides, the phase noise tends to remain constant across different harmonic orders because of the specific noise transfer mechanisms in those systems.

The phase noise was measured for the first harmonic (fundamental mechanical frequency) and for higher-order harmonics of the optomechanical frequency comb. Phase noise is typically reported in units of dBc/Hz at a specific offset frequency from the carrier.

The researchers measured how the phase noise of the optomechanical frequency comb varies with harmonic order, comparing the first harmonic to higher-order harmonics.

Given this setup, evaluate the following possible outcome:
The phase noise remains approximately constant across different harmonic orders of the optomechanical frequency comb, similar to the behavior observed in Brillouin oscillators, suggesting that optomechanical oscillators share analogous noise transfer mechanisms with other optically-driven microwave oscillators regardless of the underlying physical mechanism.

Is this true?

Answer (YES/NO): NO